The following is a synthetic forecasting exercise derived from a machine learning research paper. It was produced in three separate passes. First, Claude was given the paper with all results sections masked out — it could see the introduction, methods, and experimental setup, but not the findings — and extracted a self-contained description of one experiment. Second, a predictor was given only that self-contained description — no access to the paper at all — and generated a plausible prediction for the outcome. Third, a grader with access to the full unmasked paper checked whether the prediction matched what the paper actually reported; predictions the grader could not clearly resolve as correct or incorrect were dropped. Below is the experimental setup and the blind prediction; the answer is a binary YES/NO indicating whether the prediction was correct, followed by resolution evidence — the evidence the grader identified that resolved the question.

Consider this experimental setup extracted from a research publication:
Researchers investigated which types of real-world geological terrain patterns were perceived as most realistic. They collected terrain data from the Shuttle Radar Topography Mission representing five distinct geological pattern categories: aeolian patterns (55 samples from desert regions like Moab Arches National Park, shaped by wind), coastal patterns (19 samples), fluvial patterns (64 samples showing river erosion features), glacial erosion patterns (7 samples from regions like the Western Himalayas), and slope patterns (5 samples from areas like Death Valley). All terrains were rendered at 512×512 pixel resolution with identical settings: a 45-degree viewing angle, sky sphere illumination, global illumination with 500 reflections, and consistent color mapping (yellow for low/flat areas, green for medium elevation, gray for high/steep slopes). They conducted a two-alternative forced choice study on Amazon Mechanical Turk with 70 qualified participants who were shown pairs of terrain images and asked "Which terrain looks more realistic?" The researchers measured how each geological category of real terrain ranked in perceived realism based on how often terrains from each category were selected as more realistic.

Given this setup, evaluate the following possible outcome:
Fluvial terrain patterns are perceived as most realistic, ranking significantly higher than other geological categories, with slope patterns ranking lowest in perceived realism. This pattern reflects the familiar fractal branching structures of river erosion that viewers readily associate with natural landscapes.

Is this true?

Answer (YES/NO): NO